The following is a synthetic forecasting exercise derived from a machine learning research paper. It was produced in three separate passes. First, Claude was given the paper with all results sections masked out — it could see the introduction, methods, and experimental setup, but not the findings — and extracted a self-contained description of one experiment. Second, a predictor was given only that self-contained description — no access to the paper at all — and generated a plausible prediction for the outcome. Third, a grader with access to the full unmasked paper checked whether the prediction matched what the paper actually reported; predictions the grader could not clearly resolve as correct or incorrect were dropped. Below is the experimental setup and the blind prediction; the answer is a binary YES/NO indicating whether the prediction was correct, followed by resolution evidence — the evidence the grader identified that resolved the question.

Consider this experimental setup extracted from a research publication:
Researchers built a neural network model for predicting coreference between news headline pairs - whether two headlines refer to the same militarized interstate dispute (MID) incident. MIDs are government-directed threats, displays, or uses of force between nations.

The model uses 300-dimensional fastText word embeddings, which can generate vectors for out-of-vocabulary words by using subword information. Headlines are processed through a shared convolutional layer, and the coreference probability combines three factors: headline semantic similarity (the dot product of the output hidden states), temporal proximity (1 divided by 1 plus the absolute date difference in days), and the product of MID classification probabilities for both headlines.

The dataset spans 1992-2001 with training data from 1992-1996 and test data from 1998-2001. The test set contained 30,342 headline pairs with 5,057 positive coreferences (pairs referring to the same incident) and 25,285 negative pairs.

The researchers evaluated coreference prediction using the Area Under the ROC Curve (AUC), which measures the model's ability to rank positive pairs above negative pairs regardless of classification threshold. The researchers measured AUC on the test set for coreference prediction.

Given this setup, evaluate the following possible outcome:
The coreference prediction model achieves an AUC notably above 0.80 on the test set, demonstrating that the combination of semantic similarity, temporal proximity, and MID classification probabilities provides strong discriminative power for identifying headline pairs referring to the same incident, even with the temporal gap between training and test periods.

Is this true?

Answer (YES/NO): YES